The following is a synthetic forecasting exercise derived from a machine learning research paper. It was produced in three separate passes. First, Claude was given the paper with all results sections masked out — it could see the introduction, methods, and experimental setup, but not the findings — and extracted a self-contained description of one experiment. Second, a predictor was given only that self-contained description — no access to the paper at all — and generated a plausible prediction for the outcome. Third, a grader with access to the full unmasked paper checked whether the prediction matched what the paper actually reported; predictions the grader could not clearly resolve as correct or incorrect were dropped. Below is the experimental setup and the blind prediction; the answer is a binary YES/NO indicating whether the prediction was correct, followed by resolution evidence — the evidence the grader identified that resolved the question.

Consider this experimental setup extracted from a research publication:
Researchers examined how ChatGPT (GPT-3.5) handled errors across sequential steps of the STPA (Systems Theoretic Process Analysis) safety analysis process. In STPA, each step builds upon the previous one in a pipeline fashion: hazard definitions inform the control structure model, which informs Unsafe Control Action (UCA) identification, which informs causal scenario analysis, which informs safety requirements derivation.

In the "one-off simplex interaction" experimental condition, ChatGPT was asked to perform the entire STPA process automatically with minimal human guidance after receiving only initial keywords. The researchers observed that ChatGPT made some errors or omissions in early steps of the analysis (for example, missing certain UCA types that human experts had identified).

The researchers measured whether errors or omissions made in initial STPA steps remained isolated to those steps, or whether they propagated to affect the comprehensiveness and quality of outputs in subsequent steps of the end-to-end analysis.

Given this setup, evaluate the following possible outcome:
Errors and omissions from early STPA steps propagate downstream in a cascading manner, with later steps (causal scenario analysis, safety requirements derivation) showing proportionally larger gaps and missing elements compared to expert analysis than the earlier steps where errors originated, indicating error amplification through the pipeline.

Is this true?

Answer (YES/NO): YES